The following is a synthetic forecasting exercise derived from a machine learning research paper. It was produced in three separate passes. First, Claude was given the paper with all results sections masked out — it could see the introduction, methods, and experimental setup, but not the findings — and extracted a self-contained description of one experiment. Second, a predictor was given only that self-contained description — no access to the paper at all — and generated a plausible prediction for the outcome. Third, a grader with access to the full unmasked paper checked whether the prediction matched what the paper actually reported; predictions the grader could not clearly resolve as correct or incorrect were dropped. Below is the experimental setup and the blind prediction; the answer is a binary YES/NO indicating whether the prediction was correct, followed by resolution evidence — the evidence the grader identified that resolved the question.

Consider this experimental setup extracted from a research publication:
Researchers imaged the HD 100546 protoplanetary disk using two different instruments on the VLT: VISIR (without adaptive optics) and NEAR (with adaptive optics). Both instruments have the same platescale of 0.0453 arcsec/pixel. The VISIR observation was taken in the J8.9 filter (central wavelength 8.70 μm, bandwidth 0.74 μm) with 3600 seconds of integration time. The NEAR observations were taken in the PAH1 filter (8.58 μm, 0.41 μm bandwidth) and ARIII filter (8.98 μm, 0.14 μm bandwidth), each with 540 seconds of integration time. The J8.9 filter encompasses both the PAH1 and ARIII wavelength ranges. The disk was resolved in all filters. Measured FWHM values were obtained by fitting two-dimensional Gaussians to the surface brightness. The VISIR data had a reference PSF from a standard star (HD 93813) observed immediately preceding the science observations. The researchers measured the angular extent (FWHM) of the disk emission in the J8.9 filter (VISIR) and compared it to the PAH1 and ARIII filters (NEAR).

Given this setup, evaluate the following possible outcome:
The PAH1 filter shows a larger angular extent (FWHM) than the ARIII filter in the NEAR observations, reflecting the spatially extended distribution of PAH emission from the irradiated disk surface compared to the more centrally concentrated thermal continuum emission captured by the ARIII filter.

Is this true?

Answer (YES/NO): NO